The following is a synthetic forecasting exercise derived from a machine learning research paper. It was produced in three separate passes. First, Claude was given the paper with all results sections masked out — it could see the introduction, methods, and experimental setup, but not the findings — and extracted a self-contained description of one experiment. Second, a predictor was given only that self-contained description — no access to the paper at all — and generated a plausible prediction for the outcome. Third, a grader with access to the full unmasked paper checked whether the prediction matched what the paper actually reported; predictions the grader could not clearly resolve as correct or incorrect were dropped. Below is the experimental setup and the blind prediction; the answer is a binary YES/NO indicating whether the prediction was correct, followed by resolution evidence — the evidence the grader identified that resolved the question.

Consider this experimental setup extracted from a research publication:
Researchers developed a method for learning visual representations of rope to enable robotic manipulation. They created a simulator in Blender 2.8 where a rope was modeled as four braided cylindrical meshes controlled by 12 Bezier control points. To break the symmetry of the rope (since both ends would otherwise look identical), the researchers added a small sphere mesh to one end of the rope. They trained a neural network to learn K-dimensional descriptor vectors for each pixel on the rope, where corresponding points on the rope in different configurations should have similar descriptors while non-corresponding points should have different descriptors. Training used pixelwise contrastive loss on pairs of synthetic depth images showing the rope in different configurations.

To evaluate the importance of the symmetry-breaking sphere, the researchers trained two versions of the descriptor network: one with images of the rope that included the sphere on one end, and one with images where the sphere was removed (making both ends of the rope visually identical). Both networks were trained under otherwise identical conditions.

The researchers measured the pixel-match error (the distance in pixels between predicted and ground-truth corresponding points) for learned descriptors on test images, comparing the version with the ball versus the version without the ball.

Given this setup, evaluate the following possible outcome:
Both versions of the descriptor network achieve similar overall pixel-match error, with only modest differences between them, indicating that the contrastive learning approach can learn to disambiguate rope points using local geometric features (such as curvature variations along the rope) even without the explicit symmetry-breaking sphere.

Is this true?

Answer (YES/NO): NO